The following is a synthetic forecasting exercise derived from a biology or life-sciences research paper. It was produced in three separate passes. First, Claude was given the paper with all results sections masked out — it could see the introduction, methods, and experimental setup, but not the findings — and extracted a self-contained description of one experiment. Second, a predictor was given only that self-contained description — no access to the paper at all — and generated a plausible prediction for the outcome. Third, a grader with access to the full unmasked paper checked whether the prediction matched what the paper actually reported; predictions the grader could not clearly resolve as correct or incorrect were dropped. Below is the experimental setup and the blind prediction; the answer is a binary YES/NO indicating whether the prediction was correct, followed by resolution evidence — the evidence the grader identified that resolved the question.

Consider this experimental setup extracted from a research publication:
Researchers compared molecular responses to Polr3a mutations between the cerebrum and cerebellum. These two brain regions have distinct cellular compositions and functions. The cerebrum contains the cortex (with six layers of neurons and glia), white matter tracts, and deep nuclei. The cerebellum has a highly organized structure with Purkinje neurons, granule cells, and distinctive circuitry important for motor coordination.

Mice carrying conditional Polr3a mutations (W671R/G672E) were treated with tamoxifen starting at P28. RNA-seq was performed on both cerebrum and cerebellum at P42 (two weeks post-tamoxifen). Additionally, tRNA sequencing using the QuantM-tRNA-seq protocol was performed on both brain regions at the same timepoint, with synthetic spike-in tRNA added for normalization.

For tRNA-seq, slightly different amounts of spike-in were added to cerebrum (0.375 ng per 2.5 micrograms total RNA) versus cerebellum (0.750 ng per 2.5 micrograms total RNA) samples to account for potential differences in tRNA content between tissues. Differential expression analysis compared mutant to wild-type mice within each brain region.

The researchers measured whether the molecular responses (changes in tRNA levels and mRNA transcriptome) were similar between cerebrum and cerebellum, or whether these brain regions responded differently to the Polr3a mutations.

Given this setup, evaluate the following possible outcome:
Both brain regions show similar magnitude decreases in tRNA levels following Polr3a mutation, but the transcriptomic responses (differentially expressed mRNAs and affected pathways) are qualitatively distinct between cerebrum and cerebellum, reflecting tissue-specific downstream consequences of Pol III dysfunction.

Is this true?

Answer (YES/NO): NO